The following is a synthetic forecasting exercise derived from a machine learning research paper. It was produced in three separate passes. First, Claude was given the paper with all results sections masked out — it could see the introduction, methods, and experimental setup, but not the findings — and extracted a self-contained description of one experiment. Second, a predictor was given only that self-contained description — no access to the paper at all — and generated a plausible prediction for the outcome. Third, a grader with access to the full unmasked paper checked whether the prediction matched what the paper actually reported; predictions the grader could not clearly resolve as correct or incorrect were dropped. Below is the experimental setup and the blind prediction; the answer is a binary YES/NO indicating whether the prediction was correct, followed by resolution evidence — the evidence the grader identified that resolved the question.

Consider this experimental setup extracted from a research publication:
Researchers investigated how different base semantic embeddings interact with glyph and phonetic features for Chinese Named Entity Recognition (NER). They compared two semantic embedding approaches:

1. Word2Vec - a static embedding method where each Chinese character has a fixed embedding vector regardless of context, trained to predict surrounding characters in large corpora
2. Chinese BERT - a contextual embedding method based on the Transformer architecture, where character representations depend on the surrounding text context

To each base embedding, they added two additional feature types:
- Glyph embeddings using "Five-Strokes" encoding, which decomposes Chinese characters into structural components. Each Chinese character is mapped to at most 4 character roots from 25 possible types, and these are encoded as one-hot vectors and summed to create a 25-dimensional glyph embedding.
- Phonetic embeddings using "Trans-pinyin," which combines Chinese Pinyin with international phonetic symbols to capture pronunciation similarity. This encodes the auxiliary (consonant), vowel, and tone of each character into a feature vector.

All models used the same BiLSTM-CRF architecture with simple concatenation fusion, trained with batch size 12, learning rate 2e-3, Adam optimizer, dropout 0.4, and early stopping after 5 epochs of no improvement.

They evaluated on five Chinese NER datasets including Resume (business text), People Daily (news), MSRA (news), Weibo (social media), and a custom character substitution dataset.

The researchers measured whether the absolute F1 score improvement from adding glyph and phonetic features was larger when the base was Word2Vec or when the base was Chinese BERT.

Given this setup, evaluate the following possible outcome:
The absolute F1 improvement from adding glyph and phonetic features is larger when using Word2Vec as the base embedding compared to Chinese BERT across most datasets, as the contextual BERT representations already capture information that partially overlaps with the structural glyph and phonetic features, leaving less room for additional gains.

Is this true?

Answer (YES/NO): NO